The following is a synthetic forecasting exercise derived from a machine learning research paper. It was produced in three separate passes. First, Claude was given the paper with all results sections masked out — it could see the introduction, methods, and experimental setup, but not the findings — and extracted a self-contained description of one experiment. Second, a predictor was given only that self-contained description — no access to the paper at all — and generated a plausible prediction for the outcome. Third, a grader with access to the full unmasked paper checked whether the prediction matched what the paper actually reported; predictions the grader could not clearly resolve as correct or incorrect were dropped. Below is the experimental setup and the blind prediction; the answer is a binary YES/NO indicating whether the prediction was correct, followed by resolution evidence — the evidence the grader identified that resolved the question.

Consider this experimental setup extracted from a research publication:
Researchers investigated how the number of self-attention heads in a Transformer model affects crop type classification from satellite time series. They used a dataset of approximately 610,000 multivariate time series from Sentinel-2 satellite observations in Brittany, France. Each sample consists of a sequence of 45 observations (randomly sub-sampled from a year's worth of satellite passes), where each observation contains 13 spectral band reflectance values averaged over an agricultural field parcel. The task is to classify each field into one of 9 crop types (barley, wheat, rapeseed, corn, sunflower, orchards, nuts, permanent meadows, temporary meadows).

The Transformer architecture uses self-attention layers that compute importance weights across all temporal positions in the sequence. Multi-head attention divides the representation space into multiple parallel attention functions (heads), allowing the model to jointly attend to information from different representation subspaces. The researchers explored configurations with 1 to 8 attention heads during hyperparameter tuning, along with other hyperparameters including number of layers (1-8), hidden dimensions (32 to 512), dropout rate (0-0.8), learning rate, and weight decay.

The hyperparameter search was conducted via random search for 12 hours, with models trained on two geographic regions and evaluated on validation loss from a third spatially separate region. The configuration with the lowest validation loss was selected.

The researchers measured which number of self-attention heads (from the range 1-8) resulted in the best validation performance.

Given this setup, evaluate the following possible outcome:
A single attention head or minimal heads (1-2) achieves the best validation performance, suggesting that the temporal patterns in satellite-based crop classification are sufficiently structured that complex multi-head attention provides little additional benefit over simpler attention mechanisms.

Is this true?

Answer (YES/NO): YES